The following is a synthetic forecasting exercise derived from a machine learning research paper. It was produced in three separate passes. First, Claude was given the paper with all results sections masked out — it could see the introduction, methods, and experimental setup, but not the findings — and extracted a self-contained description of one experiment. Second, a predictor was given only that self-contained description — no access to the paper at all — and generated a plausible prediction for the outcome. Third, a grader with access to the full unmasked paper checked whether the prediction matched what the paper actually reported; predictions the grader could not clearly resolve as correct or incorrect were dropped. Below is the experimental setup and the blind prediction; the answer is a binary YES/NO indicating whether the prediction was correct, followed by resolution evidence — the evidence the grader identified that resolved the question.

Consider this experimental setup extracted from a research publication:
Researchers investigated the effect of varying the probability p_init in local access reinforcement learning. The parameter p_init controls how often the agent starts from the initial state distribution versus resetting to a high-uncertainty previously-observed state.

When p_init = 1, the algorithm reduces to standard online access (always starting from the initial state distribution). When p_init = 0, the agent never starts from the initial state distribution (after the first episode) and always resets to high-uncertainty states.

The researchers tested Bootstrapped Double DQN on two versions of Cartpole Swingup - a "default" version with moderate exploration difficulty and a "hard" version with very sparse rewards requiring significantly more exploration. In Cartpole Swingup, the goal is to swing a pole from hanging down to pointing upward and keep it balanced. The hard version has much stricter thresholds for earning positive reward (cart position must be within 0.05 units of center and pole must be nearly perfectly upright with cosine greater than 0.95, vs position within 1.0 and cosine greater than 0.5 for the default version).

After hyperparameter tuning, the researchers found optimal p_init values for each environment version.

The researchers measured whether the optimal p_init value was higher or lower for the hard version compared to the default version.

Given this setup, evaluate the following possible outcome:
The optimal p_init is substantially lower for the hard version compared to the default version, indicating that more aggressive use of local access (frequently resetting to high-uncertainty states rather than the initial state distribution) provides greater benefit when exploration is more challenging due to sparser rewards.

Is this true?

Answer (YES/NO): YES